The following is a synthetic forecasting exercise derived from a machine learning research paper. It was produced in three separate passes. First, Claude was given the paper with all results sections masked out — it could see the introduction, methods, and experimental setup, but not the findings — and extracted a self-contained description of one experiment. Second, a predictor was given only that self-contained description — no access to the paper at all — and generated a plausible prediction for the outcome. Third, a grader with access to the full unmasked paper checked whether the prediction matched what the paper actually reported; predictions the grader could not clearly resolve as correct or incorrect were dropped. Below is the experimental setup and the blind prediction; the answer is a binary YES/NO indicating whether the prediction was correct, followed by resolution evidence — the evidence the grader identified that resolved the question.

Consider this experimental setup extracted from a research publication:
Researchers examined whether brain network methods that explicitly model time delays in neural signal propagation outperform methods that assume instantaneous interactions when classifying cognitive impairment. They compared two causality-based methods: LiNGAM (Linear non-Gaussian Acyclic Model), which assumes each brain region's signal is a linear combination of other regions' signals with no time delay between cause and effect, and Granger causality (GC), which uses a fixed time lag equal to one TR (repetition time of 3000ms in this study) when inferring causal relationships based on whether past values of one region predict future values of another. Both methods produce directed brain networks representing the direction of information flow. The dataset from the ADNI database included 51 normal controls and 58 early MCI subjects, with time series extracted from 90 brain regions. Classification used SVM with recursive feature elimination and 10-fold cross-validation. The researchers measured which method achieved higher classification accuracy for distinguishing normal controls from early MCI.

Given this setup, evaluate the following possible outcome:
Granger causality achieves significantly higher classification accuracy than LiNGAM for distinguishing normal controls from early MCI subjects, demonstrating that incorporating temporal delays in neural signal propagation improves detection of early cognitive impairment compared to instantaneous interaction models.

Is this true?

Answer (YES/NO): NO